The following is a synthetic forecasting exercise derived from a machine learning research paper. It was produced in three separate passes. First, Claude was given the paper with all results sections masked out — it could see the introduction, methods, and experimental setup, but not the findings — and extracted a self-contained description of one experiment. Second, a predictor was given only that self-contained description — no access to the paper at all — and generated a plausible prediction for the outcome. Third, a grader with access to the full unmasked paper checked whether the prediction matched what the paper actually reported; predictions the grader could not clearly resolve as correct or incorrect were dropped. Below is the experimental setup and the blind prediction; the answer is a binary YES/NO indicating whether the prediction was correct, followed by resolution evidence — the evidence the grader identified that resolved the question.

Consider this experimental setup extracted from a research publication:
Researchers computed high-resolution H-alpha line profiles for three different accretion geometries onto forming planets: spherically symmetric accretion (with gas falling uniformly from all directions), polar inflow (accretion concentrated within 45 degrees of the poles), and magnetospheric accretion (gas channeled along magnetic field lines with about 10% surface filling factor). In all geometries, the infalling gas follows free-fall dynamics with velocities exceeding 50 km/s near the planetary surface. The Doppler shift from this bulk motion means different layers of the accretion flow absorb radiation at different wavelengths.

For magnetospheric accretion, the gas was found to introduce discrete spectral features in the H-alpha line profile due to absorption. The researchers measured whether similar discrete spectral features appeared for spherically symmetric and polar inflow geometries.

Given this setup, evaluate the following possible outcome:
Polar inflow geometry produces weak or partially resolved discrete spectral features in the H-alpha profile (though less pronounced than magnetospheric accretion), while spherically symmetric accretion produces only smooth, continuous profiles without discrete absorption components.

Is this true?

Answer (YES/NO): NO